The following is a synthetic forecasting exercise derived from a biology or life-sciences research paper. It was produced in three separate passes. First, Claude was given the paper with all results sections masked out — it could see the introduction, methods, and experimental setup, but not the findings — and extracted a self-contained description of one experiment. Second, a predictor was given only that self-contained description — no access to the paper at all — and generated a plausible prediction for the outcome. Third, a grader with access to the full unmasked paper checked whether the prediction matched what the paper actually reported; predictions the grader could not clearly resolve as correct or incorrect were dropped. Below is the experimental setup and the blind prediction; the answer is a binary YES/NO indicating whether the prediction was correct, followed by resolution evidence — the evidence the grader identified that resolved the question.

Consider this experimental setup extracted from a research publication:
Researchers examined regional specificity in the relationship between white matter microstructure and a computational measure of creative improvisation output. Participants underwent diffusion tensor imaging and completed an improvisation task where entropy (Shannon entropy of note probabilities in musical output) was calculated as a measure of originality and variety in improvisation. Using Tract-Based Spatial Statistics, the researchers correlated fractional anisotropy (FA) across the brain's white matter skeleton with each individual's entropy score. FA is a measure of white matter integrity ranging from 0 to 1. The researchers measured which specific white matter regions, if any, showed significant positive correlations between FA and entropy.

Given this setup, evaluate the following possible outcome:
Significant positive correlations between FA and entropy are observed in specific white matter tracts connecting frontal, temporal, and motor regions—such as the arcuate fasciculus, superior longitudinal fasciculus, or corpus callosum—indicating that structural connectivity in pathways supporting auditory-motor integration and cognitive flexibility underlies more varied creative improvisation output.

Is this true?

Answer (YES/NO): NO